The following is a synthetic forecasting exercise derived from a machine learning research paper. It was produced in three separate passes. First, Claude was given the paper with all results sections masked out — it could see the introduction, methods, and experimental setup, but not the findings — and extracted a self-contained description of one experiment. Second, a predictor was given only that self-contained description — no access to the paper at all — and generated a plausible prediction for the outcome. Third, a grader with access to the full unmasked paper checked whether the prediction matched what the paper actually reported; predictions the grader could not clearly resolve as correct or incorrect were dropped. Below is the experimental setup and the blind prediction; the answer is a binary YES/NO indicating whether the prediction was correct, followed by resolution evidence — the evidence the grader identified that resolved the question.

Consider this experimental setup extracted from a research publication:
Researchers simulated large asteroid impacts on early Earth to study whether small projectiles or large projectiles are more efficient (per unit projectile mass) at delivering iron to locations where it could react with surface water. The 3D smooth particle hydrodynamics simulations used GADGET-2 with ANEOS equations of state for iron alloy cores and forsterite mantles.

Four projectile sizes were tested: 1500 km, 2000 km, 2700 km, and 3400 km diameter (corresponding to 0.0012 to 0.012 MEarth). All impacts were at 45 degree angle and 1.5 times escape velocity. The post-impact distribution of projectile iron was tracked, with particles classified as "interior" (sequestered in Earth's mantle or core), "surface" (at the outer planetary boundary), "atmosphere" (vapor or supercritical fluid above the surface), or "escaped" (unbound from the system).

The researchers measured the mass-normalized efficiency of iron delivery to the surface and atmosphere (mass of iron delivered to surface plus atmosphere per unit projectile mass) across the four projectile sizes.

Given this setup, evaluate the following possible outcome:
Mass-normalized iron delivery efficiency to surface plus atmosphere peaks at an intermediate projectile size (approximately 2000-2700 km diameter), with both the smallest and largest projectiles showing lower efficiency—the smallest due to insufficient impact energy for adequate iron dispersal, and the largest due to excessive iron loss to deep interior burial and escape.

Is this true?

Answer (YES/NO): NO